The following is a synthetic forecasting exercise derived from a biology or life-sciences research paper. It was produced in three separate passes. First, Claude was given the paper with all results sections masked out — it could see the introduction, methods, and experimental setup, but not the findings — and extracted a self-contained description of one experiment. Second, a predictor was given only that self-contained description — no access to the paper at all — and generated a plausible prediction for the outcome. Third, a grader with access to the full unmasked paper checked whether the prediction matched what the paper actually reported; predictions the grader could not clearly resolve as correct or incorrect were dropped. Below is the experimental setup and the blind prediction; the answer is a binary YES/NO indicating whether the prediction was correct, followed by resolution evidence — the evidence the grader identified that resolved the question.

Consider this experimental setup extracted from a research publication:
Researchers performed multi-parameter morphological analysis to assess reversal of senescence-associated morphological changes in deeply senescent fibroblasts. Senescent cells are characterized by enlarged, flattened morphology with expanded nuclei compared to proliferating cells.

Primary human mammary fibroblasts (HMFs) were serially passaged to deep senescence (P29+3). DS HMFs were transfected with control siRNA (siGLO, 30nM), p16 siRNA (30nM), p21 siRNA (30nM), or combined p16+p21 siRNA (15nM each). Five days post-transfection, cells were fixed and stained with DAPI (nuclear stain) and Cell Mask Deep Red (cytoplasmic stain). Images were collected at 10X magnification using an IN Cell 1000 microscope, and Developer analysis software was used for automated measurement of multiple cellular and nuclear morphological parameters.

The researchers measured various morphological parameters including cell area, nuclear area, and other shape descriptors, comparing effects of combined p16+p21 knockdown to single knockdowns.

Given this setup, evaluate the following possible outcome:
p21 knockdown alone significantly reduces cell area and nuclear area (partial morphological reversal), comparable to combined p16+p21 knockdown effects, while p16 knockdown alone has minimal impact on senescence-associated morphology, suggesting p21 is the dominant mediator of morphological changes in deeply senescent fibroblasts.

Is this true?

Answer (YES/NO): NO